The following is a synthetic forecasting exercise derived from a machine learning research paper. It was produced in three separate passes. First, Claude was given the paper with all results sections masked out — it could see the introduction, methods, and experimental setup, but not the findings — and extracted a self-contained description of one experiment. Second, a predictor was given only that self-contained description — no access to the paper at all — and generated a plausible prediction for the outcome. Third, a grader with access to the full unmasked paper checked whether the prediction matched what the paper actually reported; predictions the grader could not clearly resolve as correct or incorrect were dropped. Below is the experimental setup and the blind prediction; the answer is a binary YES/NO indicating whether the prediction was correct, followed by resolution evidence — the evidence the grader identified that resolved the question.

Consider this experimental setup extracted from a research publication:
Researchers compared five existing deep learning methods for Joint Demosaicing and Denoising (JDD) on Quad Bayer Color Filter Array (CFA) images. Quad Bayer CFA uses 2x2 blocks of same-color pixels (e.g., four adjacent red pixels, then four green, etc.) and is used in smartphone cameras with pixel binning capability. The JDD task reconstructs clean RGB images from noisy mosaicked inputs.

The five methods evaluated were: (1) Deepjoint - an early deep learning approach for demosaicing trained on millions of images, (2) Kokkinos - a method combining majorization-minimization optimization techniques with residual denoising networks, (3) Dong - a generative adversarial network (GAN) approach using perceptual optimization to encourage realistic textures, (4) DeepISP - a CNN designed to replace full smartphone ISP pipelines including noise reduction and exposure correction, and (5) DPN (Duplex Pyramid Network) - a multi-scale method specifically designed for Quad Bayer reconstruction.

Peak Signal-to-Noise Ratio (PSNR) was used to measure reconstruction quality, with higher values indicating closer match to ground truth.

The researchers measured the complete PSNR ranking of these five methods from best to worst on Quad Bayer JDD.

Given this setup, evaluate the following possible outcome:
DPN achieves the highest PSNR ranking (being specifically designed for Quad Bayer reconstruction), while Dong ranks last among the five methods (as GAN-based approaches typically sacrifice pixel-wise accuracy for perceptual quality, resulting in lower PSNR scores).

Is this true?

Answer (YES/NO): NO